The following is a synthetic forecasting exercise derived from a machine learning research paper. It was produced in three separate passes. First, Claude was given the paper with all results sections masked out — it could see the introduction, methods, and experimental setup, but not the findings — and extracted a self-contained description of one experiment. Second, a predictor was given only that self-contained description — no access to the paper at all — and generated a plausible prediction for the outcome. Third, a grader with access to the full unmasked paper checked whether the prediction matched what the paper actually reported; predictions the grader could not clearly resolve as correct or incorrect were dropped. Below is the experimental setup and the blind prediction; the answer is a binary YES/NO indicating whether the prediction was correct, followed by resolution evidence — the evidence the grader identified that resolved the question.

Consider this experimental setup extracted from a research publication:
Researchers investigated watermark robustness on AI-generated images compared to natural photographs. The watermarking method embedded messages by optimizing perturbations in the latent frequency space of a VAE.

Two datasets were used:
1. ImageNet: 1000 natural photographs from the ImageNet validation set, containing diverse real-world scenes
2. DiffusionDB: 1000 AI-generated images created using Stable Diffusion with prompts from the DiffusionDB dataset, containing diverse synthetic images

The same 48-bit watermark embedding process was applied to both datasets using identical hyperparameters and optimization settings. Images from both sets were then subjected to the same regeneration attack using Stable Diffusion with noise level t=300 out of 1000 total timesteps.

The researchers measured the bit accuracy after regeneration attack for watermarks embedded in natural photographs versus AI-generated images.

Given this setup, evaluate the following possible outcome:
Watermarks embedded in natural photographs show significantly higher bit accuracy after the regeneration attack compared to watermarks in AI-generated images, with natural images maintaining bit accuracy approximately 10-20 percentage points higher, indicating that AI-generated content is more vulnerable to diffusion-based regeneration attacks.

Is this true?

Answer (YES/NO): NO